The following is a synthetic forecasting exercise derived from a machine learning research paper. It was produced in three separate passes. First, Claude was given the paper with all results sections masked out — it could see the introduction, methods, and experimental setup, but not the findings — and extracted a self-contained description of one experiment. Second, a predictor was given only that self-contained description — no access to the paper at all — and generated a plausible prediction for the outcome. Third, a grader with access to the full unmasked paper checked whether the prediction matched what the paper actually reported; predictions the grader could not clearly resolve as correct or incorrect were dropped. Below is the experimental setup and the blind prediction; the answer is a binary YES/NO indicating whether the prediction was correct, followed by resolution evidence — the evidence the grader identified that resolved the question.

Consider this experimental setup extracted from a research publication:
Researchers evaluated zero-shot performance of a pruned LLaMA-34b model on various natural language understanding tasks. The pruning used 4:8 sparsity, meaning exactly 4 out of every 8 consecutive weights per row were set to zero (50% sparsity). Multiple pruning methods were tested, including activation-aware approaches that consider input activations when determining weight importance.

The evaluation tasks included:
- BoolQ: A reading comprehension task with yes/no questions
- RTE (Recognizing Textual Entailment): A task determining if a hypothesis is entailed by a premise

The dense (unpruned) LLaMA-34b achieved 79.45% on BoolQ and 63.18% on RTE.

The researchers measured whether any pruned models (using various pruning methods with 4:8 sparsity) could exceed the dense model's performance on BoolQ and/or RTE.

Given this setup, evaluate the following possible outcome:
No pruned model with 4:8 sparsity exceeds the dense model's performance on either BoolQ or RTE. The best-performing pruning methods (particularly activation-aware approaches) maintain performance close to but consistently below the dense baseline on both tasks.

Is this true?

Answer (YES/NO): NO